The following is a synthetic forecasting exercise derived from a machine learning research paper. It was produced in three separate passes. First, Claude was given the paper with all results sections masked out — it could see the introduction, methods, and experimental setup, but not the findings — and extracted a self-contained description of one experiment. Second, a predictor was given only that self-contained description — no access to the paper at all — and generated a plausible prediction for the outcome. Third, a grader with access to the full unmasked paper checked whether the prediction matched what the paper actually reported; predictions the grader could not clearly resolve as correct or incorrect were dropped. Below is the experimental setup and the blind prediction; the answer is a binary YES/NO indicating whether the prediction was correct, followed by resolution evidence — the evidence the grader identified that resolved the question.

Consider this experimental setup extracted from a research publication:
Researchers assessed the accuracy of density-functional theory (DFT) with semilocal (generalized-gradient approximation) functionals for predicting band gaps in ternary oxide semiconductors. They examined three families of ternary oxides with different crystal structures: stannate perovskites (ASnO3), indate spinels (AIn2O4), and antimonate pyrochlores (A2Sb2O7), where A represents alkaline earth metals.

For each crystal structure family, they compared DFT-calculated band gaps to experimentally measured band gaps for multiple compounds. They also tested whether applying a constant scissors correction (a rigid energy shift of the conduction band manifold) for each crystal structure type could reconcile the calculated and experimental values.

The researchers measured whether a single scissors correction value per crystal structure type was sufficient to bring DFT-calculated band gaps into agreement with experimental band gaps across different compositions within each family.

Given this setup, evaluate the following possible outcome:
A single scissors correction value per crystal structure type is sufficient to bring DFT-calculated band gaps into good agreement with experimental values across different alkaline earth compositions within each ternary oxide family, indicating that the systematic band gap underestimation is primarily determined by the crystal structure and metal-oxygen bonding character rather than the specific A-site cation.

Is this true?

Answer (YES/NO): YES